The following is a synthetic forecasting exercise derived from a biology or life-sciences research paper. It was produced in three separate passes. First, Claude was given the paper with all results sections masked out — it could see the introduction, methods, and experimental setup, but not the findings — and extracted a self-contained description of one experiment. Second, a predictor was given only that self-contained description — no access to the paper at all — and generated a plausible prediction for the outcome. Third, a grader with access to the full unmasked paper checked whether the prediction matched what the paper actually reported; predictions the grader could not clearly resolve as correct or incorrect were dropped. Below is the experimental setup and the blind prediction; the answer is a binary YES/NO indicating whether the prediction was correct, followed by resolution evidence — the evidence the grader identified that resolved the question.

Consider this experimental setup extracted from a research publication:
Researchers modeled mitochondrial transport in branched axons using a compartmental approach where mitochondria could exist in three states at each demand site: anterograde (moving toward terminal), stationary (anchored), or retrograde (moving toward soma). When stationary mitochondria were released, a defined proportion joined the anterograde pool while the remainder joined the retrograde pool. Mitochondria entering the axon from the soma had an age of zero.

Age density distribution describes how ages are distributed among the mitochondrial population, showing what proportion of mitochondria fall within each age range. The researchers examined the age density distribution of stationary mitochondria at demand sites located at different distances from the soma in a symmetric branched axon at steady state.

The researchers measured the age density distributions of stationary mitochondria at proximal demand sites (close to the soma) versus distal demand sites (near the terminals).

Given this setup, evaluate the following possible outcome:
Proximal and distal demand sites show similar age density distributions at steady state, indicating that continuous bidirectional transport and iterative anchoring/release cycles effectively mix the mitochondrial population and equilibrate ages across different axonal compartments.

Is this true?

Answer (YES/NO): NO